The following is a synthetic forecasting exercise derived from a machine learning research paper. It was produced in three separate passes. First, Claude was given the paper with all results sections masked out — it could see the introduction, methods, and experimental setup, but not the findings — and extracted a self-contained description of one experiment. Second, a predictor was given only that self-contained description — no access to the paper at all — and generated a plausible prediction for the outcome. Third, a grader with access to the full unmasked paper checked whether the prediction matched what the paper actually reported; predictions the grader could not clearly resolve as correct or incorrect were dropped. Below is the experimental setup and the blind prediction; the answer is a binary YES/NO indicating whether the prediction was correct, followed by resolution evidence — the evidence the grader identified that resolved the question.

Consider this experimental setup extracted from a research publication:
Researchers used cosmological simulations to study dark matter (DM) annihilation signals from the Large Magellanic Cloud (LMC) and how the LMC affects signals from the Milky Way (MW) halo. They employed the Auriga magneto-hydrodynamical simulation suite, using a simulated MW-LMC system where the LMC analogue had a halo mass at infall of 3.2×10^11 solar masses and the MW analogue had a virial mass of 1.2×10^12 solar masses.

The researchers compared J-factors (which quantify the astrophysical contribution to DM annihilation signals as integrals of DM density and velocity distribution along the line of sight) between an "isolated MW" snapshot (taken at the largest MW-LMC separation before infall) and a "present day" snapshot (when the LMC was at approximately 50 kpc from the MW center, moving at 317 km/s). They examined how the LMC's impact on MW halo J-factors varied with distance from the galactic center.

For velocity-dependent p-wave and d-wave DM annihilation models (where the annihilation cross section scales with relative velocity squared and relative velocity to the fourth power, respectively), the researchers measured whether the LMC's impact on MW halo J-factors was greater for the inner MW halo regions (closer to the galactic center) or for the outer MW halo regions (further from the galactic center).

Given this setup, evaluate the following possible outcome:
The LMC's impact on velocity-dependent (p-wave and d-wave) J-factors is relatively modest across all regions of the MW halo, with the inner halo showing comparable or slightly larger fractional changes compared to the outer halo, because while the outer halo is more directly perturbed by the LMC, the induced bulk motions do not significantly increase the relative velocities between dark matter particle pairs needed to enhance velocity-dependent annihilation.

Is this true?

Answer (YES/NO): NO